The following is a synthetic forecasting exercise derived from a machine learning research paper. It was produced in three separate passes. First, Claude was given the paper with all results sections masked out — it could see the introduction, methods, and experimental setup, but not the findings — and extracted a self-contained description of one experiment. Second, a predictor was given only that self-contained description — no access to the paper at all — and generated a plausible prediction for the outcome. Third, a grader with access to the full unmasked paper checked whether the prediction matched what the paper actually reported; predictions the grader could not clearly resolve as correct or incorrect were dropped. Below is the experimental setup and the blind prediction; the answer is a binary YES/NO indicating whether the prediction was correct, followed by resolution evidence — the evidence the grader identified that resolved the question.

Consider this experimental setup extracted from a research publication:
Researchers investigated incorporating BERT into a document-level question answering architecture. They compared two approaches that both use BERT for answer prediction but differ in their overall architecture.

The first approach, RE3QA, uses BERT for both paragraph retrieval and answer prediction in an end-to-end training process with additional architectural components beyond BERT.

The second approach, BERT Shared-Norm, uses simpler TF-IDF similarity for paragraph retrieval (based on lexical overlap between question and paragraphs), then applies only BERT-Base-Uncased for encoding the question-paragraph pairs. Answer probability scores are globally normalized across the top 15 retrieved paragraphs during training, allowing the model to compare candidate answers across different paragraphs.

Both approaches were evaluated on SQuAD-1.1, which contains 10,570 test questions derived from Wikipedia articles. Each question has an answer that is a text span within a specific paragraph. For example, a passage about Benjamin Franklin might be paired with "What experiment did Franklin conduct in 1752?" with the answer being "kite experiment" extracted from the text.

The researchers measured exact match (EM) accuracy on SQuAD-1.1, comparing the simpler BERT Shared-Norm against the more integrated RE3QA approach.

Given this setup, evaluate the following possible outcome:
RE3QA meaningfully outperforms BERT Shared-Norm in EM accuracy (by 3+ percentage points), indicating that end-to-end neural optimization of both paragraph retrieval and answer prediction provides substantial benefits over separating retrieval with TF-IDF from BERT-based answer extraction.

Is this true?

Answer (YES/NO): YES